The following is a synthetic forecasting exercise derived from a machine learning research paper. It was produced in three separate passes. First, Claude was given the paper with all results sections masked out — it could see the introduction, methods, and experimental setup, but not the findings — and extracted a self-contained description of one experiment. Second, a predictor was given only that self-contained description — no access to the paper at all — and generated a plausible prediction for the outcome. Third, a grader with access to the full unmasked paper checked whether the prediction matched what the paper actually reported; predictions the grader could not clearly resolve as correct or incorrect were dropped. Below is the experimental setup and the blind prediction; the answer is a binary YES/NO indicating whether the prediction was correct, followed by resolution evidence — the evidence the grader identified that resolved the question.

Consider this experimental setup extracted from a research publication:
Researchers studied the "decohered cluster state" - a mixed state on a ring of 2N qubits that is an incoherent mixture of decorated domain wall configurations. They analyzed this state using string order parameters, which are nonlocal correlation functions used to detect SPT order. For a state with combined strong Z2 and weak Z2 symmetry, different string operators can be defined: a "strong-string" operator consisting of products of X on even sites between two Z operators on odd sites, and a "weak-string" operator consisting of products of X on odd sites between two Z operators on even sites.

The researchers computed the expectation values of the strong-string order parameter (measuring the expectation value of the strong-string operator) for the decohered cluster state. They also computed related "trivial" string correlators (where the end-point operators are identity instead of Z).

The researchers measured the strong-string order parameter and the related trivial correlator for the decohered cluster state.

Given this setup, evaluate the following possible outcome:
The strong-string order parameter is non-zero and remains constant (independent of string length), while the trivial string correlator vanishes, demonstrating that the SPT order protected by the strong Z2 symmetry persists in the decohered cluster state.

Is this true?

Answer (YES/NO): YES